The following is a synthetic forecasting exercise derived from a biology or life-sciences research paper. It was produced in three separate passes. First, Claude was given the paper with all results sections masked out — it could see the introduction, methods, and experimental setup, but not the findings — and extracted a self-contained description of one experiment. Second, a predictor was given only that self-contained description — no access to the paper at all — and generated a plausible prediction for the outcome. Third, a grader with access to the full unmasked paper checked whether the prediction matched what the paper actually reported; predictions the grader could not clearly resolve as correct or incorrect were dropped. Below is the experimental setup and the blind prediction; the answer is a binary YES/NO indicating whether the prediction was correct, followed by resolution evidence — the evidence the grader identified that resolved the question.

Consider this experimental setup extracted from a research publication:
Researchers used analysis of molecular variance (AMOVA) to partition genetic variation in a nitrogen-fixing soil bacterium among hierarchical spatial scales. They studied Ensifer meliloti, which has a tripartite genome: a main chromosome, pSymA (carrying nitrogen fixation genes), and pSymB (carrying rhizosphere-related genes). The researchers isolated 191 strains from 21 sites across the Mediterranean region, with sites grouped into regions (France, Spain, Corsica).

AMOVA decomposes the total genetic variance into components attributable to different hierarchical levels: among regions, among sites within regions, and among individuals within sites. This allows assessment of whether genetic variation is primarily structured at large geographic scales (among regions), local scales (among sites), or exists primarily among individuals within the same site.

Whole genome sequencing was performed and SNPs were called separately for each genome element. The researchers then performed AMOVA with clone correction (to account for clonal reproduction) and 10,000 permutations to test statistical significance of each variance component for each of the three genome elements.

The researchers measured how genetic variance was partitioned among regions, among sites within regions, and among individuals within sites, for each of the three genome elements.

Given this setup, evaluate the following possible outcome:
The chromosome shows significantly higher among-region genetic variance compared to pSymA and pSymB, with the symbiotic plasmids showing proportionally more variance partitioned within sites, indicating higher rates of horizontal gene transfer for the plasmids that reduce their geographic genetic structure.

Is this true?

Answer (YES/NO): YES